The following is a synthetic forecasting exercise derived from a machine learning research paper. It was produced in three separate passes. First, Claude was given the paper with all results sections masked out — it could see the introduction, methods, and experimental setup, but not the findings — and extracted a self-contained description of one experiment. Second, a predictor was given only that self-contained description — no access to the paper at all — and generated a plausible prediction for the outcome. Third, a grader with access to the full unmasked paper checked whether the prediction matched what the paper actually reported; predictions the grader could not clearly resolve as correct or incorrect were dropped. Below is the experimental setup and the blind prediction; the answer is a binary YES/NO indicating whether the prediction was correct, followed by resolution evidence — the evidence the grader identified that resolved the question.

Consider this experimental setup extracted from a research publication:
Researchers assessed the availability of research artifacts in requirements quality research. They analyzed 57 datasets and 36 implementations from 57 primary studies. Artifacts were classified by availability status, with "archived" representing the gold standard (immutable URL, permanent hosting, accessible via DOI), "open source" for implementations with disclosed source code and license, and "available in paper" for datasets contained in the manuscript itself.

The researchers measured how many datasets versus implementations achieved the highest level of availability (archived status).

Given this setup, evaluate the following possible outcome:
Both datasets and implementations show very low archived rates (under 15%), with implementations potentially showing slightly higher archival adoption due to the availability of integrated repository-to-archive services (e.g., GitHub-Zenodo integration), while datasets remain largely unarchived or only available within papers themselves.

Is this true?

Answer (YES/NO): NO